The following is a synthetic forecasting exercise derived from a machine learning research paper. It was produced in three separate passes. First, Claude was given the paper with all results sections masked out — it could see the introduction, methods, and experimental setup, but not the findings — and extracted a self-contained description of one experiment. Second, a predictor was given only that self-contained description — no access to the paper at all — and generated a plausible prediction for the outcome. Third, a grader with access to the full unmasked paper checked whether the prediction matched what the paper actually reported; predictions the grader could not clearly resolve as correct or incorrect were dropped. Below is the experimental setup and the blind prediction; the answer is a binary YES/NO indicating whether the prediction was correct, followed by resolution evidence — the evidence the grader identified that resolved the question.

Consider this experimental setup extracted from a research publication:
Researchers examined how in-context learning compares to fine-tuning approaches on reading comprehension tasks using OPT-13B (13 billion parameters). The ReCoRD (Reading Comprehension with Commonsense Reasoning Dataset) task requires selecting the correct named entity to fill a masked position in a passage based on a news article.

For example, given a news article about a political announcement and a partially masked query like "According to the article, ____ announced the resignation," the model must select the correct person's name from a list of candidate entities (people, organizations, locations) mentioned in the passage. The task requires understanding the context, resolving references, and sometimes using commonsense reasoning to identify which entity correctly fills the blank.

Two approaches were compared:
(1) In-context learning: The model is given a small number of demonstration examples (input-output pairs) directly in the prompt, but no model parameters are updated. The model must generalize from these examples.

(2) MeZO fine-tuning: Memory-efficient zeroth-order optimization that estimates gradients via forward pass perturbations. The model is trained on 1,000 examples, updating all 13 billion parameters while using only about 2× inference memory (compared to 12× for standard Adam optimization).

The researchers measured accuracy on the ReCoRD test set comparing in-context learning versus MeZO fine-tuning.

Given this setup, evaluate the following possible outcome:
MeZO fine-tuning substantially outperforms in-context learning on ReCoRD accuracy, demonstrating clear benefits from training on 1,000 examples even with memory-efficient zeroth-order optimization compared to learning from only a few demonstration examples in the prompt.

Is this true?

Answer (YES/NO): NO